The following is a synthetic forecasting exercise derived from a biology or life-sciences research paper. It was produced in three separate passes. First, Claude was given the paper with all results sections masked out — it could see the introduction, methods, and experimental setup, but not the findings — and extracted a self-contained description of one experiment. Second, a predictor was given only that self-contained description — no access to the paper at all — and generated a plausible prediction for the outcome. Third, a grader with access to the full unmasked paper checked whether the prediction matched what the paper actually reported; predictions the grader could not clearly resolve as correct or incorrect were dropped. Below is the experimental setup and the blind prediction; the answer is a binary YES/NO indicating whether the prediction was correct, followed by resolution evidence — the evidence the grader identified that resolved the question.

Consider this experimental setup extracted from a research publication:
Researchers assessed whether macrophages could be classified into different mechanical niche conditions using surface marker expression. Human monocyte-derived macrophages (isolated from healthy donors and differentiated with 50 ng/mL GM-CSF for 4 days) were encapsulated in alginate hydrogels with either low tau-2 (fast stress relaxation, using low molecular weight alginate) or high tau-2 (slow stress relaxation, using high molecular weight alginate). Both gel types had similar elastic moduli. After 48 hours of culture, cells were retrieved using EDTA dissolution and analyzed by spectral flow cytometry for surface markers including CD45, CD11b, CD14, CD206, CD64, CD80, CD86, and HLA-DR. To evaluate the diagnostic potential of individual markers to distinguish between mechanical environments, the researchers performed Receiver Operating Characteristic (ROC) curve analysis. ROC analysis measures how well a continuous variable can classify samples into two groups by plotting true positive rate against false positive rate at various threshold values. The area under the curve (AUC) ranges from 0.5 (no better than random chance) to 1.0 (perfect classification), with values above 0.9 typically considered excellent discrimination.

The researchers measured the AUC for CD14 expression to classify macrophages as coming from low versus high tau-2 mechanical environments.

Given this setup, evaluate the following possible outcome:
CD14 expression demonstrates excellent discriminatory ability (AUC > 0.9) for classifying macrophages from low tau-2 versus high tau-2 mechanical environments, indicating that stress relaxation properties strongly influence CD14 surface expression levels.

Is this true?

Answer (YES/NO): NO